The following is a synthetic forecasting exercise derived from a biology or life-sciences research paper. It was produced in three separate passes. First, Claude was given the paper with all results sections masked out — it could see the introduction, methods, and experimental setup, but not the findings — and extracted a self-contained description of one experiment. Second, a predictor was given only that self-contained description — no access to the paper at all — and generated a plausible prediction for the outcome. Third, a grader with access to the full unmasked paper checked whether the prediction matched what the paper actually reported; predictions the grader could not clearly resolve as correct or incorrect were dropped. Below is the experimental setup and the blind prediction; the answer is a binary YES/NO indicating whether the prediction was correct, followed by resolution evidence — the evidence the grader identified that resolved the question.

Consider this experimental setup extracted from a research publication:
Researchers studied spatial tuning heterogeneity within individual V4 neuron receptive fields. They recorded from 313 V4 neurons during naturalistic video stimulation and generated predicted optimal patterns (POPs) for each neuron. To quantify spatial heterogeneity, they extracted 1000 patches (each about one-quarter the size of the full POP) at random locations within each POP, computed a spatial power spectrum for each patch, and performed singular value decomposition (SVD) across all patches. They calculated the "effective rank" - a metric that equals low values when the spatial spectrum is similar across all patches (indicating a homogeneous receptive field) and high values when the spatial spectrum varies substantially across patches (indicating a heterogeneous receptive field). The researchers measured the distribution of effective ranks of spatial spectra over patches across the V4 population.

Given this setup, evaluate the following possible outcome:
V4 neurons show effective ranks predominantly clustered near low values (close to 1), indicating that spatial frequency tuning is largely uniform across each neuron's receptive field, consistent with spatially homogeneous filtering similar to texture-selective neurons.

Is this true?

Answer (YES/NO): NO